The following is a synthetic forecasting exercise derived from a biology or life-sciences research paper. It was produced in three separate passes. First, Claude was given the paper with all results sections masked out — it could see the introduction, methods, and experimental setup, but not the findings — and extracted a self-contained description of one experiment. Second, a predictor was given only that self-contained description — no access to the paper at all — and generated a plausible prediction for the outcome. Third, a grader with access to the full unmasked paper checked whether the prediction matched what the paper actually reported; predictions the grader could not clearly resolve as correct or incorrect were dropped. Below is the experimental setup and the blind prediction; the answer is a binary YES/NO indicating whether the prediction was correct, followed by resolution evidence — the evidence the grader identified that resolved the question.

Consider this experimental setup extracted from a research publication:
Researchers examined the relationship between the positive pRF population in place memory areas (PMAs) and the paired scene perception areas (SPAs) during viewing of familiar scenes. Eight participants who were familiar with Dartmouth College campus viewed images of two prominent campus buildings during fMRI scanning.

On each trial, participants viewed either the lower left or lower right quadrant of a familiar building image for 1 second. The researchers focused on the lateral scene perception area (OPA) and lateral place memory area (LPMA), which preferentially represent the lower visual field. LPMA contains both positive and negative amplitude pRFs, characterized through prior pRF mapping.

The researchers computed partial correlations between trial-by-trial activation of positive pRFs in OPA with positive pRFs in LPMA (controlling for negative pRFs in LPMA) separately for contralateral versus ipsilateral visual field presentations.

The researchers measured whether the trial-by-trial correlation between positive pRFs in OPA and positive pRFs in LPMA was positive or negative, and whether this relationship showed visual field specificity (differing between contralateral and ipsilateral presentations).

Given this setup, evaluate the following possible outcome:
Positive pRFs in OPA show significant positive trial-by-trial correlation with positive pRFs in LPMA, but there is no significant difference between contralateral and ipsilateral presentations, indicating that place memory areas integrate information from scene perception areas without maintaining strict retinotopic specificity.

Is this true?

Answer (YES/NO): YES